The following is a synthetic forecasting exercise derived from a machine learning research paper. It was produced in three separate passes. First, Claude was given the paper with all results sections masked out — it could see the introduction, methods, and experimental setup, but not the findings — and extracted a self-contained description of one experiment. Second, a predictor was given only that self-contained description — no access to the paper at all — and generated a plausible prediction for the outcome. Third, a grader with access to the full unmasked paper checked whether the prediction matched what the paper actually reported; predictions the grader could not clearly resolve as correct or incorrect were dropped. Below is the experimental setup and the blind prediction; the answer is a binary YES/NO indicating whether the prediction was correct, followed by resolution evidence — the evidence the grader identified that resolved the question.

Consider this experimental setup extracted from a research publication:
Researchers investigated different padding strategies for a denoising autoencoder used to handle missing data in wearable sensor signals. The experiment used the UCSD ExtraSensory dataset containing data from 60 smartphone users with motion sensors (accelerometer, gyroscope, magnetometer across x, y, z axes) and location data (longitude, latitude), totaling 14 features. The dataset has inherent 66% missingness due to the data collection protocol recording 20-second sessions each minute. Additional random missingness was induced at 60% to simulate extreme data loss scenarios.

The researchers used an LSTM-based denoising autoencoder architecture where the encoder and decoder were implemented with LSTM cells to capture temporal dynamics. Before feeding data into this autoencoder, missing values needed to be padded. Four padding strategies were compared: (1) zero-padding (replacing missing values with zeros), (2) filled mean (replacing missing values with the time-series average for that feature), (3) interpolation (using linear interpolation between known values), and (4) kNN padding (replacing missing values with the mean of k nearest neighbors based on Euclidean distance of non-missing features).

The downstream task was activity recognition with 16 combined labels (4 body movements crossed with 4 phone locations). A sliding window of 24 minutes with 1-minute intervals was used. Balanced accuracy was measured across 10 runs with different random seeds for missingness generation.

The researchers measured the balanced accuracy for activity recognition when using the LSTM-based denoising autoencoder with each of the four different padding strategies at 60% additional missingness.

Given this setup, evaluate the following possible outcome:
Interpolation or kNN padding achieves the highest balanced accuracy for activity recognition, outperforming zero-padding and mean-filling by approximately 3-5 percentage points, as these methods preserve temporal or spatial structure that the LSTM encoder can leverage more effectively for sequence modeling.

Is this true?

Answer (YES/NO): NO